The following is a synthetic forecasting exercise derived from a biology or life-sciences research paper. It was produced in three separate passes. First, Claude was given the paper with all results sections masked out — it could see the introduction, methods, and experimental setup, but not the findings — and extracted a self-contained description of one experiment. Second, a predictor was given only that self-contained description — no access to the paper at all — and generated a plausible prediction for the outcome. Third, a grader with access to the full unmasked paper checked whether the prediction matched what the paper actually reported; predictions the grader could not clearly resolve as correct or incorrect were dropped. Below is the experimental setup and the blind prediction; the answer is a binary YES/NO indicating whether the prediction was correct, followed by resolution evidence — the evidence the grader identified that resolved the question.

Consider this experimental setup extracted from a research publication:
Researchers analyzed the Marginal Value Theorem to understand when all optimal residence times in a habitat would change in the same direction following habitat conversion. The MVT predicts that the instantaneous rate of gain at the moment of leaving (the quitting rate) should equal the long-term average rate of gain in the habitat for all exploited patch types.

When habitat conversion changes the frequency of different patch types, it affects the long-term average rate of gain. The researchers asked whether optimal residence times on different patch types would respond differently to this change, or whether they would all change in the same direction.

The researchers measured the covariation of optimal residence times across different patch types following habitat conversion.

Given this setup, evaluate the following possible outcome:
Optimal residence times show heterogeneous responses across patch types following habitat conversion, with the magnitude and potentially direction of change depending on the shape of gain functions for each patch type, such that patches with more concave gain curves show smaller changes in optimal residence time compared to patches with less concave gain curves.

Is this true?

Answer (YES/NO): NO